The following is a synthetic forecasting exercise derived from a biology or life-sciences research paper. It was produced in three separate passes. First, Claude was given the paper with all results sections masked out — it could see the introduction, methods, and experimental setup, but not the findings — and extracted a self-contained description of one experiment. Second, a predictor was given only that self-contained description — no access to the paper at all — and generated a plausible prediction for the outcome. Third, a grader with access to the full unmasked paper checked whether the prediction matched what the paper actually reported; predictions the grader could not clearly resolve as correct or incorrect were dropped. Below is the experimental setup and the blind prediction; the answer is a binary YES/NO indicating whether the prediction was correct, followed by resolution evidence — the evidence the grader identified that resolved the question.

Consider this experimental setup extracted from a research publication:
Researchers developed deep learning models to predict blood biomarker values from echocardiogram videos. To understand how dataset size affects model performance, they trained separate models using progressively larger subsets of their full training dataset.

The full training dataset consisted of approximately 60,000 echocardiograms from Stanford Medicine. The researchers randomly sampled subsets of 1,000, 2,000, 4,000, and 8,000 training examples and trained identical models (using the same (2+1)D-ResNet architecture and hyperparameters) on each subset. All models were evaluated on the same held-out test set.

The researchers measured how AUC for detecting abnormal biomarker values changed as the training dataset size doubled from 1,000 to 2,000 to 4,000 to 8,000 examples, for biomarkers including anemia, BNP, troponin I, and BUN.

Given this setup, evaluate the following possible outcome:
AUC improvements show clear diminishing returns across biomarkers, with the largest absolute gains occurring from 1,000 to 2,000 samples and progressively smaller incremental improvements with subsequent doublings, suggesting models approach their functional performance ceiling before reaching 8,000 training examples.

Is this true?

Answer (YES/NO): NO